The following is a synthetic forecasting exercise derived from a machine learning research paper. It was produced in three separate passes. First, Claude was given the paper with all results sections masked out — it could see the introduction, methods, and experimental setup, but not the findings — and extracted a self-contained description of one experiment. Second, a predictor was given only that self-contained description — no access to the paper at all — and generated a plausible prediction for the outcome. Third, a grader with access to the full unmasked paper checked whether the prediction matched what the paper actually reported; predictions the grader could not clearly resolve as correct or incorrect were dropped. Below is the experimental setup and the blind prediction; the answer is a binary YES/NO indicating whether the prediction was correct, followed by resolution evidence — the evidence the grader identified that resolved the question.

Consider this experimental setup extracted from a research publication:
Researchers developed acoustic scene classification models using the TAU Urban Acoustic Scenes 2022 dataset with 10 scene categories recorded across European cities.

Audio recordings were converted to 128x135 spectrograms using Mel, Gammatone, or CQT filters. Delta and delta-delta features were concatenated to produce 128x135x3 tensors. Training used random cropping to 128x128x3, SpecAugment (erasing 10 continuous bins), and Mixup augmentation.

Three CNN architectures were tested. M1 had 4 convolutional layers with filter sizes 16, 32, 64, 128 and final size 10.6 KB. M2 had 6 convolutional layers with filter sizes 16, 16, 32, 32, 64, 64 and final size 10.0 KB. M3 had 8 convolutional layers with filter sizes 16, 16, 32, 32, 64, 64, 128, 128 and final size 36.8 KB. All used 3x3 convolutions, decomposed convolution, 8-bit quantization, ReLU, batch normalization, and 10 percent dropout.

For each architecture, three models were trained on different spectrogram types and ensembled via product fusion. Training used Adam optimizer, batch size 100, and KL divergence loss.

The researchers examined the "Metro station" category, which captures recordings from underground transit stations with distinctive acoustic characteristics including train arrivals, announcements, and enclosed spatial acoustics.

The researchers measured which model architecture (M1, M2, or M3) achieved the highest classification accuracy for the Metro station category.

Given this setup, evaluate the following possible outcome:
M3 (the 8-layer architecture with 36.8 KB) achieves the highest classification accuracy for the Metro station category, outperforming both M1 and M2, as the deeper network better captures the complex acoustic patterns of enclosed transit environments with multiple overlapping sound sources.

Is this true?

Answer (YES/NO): NO